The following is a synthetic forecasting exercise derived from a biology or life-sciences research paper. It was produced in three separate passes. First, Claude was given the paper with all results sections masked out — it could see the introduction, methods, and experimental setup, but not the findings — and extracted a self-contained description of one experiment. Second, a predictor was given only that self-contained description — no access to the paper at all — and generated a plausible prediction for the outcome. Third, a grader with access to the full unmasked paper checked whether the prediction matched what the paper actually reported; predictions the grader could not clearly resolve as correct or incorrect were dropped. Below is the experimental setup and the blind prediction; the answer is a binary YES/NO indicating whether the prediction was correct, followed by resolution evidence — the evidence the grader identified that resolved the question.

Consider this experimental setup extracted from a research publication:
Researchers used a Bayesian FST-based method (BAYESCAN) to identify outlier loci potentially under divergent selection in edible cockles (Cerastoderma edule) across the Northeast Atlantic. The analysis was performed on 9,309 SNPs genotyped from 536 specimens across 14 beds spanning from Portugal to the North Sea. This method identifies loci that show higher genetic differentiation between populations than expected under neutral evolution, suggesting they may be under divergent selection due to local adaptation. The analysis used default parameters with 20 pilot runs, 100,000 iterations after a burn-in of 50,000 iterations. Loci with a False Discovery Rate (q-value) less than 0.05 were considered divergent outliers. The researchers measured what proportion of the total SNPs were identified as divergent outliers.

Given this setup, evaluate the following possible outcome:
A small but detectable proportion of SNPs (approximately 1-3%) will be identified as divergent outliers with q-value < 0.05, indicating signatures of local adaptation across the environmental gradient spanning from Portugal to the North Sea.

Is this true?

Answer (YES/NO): NO